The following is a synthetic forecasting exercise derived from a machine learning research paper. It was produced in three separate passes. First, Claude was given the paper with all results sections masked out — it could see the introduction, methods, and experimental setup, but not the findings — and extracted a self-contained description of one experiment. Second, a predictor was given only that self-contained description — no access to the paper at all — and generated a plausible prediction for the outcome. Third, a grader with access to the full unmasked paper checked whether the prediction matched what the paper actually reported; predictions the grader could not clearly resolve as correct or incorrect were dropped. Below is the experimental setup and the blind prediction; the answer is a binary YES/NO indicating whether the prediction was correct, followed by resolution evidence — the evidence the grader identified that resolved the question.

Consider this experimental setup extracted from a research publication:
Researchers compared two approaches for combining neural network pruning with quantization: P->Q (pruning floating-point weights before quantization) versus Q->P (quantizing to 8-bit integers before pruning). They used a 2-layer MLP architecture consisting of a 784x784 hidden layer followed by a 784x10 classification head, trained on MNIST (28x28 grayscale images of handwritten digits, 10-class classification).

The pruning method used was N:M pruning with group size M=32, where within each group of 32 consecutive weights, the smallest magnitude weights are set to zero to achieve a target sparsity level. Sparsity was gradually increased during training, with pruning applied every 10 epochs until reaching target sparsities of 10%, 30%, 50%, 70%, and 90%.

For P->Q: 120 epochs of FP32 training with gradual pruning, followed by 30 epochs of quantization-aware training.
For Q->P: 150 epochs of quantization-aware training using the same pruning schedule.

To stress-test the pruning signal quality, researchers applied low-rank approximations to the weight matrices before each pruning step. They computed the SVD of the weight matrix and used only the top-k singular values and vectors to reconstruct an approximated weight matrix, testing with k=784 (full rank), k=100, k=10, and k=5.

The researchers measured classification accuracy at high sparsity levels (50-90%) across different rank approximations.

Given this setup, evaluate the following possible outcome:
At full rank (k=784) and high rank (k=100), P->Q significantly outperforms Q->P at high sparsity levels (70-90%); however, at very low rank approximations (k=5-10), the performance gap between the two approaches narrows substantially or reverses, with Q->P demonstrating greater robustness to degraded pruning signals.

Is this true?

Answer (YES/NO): NO